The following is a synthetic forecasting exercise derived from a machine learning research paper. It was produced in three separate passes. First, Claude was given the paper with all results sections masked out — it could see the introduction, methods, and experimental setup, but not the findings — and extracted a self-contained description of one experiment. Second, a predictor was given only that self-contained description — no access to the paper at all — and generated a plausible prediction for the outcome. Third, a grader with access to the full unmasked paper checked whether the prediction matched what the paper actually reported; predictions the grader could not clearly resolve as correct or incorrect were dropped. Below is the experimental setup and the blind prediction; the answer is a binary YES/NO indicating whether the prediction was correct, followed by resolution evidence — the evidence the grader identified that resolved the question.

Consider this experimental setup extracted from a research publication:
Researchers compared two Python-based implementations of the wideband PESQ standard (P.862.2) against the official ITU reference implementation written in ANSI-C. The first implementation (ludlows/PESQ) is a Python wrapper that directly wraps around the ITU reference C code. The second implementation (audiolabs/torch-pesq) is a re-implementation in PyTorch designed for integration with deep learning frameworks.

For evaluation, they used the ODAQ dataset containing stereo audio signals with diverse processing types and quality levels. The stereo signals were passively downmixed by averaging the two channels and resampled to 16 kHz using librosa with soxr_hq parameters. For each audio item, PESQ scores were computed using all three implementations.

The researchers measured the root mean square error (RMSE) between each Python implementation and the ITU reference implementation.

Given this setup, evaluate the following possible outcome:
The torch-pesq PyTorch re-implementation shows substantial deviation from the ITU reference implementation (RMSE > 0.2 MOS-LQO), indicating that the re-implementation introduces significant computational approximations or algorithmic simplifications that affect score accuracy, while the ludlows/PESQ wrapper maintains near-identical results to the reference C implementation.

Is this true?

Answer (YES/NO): NO